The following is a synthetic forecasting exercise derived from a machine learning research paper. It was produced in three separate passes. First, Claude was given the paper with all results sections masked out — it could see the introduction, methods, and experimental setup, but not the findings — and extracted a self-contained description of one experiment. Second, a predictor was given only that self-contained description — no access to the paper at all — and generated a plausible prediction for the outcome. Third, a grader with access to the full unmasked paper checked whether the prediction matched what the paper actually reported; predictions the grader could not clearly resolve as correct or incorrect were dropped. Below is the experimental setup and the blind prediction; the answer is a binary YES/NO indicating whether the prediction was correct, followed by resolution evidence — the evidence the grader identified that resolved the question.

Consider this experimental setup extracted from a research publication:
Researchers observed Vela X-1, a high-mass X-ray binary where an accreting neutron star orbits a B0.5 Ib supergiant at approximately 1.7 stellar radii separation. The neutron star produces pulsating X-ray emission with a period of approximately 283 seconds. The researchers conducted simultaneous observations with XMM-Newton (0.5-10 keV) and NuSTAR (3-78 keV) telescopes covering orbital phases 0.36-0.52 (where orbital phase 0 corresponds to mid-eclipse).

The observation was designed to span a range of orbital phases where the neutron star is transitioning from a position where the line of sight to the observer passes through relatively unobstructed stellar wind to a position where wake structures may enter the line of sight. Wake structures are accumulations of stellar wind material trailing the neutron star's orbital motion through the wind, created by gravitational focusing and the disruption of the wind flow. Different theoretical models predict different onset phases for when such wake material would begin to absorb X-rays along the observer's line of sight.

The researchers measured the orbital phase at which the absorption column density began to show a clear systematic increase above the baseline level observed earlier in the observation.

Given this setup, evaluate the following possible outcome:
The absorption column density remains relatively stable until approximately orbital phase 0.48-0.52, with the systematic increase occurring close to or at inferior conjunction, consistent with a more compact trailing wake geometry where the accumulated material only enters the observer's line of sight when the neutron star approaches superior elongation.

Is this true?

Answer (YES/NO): NO